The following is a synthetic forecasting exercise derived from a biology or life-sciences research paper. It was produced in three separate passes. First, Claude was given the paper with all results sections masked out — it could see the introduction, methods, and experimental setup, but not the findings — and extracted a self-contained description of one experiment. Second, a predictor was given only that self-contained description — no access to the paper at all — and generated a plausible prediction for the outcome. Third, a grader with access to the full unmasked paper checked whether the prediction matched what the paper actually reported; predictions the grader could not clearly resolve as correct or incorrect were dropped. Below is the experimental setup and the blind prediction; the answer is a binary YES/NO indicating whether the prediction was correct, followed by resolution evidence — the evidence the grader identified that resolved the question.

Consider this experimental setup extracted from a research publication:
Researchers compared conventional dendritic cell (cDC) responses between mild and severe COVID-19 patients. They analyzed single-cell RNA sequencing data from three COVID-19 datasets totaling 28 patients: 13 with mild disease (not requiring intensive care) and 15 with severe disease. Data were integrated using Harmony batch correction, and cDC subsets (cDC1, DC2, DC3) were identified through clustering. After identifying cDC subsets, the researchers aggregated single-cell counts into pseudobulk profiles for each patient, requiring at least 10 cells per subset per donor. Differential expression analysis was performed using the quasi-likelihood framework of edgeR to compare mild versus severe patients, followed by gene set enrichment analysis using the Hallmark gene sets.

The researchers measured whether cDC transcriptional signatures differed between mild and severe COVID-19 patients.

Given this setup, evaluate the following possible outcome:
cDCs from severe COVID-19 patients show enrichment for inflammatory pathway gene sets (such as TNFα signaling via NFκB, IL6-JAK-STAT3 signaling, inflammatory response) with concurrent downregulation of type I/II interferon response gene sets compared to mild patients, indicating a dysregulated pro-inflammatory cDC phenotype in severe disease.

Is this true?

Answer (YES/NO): NO